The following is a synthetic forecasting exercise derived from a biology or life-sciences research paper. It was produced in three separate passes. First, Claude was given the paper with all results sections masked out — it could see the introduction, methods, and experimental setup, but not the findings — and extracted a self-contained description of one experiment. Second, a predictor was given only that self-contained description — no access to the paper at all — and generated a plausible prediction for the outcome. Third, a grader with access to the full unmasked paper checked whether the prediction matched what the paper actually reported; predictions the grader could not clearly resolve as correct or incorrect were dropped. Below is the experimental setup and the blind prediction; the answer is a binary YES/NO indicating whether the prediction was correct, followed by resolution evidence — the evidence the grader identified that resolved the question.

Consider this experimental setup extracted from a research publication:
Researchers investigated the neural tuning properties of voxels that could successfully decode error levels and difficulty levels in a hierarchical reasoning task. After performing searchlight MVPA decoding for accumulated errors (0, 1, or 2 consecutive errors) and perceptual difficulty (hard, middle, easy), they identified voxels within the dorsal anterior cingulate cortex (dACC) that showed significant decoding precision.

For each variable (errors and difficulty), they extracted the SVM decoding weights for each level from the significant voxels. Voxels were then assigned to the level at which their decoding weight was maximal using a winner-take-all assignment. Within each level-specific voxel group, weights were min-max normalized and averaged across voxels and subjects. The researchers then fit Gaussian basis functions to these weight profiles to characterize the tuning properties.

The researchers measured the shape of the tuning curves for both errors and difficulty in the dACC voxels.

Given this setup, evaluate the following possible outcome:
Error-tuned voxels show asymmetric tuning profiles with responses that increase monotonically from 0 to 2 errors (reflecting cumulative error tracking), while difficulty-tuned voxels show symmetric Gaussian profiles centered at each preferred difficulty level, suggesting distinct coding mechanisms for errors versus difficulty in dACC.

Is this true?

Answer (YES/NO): NO